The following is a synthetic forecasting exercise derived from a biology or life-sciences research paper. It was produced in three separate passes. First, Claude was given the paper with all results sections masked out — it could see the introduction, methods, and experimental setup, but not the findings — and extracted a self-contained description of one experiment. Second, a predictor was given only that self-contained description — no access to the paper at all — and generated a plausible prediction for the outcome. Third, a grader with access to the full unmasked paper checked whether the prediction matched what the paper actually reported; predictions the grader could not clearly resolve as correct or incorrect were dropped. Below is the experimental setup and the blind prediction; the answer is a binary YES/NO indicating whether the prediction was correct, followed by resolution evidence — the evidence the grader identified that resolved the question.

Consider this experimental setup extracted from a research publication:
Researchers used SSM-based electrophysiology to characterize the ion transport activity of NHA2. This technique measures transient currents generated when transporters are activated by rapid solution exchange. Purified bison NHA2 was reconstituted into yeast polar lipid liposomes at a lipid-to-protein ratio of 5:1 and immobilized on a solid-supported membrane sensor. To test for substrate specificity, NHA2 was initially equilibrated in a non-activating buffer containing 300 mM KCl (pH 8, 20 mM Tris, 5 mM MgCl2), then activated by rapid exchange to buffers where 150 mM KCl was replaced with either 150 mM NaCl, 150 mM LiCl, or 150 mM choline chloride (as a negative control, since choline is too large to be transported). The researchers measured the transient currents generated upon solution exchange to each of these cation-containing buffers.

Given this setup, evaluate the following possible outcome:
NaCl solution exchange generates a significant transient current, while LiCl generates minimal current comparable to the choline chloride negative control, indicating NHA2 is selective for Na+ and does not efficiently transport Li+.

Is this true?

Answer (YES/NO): NO